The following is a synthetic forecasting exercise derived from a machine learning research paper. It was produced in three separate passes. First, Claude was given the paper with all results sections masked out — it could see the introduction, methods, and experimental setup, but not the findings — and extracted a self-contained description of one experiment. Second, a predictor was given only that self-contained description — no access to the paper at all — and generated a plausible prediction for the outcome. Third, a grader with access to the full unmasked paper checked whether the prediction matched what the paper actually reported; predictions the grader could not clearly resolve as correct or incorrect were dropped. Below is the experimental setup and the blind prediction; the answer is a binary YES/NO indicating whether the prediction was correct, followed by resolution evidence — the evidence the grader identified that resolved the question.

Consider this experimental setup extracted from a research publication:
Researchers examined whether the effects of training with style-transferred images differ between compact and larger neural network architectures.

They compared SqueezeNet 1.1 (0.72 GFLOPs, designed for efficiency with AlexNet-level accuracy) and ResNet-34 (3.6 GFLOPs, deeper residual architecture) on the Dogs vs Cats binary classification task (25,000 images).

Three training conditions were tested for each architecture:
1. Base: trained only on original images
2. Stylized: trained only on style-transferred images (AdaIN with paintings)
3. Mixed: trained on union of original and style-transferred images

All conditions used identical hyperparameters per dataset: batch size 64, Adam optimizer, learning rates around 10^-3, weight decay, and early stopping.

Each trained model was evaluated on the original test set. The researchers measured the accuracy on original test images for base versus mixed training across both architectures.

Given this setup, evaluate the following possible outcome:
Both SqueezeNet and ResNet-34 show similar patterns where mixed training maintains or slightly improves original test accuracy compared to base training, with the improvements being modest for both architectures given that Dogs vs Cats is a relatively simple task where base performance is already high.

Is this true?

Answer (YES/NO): YES